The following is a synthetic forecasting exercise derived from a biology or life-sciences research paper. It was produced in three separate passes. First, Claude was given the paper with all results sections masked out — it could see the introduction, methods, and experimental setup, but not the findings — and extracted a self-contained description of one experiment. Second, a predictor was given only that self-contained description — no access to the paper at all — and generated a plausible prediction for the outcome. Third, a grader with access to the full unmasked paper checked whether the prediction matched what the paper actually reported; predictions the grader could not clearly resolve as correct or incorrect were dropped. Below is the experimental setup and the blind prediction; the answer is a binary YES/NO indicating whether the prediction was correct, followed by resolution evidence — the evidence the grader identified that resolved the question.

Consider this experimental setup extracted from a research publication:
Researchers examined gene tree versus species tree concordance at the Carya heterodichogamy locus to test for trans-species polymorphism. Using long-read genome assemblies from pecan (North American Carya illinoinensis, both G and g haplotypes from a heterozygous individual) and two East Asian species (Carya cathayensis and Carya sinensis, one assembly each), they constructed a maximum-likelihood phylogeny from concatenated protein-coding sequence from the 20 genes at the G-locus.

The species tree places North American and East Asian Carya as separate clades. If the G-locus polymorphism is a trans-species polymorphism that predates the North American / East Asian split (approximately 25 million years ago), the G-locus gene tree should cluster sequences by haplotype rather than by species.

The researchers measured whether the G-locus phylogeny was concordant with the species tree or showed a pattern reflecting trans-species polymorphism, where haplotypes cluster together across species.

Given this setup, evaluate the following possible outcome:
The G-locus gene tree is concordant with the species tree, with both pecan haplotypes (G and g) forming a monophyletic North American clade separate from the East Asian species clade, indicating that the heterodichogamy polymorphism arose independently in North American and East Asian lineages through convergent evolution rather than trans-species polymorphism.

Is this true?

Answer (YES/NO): NO